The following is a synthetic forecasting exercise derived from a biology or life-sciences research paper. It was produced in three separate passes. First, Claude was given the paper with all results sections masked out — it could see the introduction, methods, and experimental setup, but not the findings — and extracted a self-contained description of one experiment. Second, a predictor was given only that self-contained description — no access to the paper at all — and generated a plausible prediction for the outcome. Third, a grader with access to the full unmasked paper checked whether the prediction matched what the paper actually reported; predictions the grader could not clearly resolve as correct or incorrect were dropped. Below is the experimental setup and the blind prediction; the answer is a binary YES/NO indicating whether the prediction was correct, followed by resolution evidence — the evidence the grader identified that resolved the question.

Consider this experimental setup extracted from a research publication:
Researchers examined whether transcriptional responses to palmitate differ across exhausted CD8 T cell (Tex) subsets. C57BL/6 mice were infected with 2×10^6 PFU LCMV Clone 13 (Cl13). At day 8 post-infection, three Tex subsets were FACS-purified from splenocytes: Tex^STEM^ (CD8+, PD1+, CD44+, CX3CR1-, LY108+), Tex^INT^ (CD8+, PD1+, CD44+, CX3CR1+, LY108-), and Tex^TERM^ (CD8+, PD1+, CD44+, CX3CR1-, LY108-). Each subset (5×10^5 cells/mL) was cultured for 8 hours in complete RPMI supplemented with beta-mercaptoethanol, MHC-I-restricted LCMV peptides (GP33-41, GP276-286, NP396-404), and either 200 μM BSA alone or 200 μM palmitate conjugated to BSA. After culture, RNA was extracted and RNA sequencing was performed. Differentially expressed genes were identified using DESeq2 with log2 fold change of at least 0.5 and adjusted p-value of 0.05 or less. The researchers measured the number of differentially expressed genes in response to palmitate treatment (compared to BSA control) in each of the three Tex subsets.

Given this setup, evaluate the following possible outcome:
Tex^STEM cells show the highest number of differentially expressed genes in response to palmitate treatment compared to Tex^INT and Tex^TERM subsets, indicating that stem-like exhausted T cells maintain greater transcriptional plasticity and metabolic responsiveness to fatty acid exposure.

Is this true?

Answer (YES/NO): NO